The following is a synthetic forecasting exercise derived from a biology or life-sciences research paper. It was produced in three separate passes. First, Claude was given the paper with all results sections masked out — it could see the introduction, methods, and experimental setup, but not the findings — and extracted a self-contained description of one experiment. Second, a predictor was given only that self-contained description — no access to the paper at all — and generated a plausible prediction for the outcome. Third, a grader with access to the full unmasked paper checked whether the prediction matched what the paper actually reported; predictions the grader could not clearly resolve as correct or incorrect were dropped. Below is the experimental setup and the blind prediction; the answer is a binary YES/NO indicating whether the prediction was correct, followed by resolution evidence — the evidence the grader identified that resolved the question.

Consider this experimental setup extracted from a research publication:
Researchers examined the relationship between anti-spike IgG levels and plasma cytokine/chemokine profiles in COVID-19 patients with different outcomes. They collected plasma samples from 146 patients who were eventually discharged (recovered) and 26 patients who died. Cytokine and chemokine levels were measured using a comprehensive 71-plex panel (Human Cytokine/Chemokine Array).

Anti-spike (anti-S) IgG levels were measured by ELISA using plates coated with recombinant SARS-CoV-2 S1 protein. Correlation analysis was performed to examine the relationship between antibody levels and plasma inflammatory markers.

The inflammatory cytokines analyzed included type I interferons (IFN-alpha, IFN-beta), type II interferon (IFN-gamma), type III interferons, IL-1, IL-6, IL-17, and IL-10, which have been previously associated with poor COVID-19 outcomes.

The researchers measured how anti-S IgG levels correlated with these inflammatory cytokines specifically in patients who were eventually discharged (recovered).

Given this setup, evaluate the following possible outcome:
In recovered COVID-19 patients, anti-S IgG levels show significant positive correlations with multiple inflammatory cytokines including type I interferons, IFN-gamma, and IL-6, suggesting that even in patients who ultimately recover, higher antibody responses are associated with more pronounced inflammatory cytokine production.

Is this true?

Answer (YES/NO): NO